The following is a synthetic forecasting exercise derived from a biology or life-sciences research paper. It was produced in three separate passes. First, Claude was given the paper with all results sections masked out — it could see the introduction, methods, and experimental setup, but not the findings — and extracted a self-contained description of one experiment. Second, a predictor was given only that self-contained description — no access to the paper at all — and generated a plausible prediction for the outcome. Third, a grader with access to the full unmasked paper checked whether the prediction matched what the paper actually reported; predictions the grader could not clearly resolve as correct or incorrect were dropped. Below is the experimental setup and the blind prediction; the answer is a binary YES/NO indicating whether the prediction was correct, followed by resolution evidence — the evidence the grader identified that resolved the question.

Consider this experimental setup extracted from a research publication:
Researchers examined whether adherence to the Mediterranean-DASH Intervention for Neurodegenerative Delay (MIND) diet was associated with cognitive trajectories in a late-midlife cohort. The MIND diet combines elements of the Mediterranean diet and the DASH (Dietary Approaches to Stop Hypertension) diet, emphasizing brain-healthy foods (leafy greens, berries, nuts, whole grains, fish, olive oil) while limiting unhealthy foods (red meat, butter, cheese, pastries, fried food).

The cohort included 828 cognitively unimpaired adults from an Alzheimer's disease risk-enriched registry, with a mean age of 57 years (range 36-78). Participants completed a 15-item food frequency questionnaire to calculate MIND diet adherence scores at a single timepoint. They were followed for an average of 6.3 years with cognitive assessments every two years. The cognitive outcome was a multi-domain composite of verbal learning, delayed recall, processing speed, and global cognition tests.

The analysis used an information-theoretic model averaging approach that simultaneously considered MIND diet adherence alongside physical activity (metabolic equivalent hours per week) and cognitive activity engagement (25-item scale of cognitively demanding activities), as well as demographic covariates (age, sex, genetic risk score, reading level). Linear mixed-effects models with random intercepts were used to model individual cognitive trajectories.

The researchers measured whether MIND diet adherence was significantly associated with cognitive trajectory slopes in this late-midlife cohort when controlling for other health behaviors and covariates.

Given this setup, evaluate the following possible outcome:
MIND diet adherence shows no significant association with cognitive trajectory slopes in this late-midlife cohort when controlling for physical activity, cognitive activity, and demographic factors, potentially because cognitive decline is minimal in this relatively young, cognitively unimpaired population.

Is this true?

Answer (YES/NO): YES